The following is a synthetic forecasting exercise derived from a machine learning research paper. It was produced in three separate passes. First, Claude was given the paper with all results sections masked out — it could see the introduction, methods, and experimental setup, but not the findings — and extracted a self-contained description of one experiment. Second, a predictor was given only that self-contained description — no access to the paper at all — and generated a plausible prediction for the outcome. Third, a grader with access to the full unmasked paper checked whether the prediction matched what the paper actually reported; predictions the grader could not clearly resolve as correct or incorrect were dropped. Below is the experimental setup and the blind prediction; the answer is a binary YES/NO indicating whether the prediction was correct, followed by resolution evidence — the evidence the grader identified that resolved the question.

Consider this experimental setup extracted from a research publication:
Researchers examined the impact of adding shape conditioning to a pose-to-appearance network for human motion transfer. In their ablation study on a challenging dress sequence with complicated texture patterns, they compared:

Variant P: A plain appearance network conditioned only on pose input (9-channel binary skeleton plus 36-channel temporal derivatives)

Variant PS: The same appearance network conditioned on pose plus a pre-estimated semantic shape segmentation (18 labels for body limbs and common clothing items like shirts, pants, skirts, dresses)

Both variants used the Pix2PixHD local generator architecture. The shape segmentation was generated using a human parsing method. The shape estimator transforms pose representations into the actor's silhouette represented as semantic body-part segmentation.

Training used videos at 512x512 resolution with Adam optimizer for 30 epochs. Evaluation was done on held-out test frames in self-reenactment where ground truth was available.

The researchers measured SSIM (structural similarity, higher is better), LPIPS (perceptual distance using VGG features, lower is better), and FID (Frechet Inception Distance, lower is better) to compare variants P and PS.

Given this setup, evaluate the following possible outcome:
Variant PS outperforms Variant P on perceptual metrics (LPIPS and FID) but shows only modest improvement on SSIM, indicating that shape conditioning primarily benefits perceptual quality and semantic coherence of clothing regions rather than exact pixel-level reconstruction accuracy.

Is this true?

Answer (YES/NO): YES